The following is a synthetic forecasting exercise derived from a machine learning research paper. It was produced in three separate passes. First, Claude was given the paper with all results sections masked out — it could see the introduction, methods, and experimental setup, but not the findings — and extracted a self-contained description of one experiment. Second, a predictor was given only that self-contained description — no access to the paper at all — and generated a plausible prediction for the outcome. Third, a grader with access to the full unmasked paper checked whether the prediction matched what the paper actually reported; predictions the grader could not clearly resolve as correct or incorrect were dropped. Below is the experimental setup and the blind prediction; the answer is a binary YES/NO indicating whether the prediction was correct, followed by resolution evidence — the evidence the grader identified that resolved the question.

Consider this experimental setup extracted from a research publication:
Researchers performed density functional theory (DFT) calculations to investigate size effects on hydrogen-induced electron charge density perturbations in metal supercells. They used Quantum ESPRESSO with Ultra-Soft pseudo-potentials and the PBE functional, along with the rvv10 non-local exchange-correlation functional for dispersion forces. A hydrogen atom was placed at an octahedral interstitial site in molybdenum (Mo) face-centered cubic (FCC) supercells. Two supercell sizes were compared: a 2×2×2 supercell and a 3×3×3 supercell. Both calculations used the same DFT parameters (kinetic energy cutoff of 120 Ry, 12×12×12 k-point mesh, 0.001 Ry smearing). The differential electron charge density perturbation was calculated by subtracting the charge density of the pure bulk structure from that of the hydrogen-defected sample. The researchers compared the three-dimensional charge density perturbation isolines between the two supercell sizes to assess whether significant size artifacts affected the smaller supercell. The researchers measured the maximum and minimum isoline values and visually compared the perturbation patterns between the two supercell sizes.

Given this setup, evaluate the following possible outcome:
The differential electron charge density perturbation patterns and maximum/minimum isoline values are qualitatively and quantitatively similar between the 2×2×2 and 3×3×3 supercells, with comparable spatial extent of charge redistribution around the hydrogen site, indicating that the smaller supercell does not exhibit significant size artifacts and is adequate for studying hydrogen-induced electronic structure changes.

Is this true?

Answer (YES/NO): YES